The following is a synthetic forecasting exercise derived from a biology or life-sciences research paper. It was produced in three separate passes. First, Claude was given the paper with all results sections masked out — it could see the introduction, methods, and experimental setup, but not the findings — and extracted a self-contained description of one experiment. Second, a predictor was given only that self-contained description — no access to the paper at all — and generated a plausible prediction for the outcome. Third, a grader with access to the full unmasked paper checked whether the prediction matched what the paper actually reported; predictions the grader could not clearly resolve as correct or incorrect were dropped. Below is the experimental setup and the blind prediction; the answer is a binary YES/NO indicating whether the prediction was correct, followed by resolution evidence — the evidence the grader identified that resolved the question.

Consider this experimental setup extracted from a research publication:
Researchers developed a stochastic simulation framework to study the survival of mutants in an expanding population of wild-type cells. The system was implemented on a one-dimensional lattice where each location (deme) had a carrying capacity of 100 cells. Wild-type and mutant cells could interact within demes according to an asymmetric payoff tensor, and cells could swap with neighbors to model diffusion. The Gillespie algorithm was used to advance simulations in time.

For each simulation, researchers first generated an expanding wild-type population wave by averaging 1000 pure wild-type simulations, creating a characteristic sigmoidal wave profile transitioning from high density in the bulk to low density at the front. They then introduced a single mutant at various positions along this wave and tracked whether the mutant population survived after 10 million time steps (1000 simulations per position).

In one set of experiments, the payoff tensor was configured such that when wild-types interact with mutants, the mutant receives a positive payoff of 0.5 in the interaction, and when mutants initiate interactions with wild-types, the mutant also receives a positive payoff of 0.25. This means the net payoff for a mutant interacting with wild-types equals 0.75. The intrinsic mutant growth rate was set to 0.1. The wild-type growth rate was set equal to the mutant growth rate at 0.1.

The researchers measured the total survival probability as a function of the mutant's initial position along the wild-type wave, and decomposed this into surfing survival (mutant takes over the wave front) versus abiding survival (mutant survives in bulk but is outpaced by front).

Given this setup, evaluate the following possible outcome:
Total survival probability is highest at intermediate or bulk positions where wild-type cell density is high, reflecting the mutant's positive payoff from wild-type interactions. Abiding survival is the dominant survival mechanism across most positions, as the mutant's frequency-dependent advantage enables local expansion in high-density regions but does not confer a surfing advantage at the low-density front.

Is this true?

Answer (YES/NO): NO